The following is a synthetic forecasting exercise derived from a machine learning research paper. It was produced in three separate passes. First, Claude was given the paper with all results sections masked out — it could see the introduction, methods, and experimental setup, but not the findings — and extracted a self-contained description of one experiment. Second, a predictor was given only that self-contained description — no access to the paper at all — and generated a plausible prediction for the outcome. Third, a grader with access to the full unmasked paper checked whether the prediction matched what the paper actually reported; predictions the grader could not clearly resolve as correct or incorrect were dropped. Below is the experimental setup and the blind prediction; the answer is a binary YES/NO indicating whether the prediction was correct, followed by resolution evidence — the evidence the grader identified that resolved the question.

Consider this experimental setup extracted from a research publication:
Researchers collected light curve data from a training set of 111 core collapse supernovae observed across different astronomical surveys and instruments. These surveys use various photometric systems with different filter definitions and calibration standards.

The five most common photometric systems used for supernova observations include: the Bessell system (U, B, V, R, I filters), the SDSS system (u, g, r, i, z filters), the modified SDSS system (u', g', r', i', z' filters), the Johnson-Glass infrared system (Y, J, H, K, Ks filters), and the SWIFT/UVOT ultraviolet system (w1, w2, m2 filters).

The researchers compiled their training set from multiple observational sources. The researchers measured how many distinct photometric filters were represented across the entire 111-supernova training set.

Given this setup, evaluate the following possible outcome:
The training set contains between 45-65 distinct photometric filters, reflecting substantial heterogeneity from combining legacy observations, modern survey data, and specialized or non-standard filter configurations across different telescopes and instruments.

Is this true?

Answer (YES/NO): NO